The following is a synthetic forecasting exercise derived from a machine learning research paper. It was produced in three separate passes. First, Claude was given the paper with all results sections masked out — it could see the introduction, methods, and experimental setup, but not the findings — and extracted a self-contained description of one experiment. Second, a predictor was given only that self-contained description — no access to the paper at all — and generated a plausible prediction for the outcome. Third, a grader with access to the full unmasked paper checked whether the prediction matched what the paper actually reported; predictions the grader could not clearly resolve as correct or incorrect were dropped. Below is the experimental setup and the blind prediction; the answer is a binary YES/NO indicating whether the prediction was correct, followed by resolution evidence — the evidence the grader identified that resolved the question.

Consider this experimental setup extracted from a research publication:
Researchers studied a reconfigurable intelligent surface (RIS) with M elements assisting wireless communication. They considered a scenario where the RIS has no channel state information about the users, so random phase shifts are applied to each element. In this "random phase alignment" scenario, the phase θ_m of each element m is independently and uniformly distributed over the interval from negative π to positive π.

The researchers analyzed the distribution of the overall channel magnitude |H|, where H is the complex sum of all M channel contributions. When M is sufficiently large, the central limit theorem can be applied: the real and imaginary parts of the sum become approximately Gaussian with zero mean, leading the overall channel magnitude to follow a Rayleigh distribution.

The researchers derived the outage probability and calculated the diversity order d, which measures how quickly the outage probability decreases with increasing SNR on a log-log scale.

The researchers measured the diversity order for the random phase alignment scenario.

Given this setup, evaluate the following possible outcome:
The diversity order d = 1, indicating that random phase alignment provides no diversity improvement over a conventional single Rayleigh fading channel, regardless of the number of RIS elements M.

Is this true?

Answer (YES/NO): YES